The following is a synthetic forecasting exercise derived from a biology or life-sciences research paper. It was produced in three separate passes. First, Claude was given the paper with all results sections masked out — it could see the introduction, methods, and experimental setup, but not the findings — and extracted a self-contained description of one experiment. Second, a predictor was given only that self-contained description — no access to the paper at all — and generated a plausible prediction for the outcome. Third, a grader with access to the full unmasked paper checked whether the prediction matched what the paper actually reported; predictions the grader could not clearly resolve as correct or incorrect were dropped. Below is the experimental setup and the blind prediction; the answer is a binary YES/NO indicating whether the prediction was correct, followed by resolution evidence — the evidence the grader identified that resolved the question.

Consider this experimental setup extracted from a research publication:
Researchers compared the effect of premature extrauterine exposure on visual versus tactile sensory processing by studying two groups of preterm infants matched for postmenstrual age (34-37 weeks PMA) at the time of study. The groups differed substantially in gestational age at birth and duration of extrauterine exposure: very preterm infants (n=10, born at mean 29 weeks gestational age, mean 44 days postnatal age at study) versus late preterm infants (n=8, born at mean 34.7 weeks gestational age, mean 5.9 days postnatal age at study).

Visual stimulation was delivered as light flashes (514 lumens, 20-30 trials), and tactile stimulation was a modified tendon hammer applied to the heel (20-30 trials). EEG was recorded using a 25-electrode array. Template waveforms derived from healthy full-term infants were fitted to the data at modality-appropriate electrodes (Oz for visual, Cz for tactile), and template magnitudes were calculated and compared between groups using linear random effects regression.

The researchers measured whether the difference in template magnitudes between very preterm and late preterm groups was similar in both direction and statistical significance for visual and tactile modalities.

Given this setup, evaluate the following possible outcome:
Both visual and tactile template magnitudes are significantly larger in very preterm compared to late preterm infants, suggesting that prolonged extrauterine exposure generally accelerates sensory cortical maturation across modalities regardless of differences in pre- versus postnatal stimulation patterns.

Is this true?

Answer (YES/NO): NO